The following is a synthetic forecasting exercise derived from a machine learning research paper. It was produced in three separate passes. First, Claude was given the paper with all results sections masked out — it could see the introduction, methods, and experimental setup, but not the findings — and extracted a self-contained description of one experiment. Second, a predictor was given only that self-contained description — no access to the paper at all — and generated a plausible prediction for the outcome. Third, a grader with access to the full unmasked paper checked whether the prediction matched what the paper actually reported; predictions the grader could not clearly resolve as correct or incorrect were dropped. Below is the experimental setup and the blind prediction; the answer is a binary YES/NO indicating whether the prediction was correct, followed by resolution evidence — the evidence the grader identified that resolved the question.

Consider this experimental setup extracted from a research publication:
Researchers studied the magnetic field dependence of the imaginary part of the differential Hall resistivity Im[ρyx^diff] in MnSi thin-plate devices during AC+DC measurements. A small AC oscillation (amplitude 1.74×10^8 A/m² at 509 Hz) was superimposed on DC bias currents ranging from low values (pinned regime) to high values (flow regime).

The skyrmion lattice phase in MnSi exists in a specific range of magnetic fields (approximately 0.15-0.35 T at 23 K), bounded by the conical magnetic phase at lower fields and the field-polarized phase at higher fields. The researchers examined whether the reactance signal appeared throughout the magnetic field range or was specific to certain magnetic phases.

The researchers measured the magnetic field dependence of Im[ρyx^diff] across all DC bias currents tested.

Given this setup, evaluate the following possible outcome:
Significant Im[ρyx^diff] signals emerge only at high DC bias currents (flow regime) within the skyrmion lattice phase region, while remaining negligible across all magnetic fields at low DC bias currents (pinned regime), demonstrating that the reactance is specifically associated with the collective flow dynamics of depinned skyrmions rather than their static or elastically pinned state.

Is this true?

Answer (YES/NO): NO